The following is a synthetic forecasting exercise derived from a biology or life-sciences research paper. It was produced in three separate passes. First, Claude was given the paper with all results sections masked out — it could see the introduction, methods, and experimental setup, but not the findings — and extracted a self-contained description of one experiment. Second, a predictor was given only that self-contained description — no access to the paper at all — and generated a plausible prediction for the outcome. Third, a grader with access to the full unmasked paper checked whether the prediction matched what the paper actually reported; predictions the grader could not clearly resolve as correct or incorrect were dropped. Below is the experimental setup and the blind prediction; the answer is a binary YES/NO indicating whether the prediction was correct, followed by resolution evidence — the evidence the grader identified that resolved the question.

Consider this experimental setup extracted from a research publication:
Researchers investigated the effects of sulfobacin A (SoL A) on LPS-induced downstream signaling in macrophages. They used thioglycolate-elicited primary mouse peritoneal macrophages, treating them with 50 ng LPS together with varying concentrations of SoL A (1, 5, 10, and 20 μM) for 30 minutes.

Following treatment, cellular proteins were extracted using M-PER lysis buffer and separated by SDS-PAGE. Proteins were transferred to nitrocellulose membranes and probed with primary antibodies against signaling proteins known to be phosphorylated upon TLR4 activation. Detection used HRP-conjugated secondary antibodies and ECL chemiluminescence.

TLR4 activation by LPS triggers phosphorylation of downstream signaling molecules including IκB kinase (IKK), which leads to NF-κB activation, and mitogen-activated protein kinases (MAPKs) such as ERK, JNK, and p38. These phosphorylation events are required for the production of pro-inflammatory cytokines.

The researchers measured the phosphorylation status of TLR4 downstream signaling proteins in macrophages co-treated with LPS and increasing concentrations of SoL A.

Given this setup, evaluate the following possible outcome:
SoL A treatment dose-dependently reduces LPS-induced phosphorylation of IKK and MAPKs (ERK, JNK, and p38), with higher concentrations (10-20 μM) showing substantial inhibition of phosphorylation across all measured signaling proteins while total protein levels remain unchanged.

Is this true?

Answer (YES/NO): NO